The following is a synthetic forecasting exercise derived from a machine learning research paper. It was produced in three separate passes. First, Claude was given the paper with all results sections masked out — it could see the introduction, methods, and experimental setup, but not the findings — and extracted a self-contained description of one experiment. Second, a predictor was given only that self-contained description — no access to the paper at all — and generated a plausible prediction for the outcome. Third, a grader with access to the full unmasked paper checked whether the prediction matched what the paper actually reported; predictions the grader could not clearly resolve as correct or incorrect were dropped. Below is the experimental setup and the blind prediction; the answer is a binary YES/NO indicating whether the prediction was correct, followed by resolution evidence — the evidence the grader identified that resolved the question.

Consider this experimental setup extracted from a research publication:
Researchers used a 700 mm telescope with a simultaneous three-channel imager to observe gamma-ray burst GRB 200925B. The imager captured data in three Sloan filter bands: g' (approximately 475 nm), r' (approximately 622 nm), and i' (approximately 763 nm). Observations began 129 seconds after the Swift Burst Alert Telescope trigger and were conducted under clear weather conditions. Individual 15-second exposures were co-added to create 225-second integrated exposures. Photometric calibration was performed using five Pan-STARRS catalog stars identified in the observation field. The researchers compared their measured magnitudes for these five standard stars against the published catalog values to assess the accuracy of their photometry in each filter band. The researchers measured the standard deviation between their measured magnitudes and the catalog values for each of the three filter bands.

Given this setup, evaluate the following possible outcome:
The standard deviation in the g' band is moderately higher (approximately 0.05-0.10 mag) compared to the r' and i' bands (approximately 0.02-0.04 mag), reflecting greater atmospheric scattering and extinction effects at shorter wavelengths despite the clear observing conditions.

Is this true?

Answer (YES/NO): YES